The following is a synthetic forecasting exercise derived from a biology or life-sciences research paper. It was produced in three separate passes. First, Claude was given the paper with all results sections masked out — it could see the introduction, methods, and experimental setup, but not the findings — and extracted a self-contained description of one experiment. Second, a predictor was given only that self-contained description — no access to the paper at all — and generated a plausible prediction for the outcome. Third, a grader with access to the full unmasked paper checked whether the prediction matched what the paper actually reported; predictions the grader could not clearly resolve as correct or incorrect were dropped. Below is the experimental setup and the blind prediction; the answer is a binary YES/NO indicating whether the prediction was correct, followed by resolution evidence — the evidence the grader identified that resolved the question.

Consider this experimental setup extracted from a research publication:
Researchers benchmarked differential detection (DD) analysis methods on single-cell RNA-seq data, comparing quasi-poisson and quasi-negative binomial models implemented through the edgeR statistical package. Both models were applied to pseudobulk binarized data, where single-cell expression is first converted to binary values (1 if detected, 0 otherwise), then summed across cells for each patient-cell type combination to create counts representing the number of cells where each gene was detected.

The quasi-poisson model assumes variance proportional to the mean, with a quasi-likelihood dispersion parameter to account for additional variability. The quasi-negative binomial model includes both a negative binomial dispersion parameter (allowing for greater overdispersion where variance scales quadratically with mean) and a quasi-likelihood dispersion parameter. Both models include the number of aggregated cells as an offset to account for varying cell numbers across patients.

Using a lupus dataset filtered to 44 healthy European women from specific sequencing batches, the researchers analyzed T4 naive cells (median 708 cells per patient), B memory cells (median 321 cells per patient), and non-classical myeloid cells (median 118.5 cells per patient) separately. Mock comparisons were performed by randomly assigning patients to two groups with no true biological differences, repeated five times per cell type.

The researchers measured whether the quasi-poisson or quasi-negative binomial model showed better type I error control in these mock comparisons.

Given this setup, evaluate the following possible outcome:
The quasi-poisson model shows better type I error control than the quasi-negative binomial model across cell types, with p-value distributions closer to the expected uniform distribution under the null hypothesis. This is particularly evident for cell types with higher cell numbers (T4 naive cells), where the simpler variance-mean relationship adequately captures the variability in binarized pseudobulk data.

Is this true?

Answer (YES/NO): NO